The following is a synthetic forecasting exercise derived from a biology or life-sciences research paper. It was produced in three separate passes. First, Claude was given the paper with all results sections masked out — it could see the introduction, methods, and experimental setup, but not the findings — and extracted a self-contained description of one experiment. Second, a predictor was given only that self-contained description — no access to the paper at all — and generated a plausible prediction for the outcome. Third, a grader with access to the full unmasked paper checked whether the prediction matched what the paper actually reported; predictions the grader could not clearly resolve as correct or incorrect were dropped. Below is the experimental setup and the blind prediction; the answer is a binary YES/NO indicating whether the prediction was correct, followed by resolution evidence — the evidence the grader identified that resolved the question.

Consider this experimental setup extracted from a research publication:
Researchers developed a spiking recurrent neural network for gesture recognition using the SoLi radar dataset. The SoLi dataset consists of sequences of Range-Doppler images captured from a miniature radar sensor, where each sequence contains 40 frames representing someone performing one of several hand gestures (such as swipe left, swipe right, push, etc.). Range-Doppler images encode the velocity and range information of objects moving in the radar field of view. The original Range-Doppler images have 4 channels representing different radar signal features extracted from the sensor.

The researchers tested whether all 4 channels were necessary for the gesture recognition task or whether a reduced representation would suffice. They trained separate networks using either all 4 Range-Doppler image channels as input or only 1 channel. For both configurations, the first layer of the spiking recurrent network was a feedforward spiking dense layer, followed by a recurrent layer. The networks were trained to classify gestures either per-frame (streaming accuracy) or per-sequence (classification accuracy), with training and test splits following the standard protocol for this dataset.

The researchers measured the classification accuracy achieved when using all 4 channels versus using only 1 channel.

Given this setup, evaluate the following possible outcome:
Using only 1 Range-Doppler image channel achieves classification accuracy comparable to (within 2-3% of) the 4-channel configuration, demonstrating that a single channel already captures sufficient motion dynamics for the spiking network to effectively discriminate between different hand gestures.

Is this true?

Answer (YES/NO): YES